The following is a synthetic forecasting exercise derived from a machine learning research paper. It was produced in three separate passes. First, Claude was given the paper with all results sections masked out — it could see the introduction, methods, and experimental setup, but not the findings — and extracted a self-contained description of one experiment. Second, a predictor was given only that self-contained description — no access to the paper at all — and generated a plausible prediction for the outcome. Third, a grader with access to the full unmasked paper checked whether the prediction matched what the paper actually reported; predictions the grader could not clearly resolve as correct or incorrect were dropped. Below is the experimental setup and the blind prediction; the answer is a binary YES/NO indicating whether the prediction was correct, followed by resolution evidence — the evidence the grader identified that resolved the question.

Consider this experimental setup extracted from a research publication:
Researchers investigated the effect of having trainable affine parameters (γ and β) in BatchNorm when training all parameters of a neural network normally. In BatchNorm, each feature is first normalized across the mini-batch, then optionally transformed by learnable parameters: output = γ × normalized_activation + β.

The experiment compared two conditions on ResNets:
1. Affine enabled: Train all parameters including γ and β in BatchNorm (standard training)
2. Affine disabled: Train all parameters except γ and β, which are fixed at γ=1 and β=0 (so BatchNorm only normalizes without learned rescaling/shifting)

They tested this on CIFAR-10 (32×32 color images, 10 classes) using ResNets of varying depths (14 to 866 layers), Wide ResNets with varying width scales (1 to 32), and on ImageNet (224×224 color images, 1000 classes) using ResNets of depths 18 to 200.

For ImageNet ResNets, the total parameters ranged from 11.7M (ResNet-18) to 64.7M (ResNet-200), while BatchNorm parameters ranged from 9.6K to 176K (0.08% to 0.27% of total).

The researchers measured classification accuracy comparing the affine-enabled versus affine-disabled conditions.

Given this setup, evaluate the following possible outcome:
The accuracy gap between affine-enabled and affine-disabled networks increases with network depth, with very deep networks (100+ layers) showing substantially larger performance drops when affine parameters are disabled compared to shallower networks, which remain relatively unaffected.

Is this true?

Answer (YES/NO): NO